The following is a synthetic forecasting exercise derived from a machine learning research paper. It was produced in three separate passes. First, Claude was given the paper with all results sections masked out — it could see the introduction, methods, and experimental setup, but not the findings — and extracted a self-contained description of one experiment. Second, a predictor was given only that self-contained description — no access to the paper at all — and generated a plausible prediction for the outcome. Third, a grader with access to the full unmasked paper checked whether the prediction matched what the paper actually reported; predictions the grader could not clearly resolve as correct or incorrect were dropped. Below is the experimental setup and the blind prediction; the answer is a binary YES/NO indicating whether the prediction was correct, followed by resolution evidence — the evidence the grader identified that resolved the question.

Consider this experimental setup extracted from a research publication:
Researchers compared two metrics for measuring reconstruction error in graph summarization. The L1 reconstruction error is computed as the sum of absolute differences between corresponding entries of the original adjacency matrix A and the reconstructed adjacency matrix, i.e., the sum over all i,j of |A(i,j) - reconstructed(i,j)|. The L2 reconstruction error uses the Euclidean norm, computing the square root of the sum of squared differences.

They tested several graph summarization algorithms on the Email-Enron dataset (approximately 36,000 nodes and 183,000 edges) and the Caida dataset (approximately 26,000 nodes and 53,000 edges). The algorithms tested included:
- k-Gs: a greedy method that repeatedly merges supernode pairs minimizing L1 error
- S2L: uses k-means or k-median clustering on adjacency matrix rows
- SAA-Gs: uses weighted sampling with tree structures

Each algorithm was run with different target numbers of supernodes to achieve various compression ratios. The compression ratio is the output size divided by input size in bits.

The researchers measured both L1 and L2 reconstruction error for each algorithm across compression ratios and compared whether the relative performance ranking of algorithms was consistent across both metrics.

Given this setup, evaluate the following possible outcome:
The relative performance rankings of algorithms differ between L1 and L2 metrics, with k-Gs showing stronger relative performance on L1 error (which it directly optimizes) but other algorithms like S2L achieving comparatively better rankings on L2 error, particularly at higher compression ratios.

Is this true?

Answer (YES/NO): NO